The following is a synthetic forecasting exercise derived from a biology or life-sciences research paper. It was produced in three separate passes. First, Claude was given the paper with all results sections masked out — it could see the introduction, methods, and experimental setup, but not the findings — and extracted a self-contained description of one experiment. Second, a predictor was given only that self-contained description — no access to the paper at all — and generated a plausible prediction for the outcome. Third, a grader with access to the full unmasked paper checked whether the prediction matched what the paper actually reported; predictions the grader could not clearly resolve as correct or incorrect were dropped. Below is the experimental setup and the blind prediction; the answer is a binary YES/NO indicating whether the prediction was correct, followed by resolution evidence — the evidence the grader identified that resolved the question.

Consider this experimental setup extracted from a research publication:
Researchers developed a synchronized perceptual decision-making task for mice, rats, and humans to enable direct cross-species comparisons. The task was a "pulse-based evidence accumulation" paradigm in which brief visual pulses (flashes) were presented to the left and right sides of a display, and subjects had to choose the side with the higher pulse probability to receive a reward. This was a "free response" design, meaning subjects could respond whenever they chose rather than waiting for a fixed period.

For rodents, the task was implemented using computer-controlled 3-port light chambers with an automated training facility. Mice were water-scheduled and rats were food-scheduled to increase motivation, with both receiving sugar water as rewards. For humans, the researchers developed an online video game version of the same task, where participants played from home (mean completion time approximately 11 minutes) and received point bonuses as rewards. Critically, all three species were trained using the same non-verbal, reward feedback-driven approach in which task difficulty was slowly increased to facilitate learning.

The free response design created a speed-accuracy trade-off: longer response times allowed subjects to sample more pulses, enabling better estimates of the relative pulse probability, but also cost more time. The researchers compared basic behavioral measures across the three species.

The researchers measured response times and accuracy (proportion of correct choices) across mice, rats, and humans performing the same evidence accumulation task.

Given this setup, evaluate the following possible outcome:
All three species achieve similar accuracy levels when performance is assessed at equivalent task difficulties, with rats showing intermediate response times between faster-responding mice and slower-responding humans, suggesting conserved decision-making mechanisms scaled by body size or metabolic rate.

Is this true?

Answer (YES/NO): NO